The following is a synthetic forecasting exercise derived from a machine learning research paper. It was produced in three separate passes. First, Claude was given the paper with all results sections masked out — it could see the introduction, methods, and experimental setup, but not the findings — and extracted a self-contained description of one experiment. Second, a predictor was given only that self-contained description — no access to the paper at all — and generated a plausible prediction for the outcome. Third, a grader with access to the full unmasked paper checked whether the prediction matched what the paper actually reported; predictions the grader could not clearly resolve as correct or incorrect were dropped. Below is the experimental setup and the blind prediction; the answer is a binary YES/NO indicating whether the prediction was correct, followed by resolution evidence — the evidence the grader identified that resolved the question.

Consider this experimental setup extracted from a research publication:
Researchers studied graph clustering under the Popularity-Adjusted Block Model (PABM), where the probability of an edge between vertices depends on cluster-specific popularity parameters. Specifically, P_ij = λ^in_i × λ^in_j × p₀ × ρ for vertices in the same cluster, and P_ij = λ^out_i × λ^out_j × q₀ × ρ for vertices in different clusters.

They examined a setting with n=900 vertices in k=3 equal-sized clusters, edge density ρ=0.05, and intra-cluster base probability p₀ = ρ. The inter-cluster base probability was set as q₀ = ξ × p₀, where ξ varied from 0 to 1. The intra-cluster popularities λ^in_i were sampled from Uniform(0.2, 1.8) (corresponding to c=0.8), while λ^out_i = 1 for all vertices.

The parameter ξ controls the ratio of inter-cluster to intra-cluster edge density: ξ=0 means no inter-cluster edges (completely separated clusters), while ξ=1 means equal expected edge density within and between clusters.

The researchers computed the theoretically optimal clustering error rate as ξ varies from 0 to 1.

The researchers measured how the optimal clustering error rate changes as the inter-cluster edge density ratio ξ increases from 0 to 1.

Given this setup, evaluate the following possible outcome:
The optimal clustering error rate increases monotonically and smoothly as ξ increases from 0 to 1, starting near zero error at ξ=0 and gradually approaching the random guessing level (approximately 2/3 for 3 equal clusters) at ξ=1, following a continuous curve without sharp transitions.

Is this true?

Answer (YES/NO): NO